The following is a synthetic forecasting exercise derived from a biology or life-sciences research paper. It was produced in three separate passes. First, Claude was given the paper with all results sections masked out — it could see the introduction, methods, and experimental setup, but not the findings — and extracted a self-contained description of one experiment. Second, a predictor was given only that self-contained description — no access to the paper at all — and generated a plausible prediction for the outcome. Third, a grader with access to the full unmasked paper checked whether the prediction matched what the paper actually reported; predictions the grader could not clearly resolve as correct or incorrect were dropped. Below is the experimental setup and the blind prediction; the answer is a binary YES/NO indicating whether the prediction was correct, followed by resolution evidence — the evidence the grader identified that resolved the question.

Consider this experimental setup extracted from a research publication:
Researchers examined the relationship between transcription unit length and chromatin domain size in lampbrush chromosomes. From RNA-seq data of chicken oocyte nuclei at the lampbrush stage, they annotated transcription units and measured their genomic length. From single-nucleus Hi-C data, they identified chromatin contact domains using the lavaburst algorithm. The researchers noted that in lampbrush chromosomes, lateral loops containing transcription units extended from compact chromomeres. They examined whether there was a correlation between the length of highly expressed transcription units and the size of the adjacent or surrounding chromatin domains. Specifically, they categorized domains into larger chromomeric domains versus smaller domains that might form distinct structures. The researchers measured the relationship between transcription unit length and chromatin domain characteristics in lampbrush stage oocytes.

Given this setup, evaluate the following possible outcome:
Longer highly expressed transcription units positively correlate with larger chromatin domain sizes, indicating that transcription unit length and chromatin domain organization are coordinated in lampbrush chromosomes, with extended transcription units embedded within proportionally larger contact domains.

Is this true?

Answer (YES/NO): NO